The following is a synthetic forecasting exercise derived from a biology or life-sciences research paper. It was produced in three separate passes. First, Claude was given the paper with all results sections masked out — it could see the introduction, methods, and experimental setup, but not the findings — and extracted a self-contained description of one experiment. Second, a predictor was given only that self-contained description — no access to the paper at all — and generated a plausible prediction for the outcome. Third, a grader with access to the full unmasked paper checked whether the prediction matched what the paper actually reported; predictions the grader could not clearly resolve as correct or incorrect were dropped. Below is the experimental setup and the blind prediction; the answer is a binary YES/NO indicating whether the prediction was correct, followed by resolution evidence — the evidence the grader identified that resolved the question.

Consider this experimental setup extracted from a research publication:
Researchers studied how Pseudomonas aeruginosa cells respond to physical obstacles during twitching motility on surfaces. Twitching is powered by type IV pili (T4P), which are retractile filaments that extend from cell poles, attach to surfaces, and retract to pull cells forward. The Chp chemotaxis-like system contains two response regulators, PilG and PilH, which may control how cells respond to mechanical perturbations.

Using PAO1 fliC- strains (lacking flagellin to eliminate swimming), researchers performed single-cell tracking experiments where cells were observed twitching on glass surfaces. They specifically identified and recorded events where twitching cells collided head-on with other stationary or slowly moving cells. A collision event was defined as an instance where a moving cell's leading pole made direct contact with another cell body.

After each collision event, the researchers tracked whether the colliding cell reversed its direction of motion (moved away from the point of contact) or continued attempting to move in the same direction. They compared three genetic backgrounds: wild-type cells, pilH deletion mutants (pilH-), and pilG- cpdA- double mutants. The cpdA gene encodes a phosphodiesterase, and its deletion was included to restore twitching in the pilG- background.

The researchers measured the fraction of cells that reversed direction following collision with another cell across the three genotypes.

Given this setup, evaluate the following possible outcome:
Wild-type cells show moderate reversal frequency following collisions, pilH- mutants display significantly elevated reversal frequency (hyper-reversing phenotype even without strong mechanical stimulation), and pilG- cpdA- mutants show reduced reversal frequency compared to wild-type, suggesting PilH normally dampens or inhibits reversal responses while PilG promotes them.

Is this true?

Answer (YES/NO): NO